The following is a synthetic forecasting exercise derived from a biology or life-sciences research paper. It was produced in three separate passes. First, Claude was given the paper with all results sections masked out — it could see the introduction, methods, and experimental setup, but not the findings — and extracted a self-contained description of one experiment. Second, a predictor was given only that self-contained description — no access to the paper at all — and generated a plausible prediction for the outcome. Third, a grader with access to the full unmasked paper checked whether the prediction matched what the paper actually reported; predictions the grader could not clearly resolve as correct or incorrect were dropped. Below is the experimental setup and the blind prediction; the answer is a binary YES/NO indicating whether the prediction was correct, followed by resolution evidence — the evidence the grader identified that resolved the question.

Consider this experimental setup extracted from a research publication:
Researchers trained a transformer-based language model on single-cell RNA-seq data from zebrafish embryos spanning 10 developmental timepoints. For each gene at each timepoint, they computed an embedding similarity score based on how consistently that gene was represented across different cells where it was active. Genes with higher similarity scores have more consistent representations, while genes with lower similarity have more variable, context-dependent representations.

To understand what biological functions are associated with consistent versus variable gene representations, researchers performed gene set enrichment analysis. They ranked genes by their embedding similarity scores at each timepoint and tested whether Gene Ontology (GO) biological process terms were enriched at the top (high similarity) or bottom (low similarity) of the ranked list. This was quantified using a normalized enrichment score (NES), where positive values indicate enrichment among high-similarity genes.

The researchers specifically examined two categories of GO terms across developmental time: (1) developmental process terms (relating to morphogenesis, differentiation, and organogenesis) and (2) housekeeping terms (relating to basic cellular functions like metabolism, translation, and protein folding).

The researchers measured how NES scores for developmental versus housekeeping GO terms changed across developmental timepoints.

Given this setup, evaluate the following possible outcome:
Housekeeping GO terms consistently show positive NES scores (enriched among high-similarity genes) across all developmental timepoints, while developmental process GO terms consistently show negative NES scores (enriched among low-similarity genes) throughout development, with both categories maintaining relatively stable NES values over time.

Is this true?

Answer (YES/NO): NO